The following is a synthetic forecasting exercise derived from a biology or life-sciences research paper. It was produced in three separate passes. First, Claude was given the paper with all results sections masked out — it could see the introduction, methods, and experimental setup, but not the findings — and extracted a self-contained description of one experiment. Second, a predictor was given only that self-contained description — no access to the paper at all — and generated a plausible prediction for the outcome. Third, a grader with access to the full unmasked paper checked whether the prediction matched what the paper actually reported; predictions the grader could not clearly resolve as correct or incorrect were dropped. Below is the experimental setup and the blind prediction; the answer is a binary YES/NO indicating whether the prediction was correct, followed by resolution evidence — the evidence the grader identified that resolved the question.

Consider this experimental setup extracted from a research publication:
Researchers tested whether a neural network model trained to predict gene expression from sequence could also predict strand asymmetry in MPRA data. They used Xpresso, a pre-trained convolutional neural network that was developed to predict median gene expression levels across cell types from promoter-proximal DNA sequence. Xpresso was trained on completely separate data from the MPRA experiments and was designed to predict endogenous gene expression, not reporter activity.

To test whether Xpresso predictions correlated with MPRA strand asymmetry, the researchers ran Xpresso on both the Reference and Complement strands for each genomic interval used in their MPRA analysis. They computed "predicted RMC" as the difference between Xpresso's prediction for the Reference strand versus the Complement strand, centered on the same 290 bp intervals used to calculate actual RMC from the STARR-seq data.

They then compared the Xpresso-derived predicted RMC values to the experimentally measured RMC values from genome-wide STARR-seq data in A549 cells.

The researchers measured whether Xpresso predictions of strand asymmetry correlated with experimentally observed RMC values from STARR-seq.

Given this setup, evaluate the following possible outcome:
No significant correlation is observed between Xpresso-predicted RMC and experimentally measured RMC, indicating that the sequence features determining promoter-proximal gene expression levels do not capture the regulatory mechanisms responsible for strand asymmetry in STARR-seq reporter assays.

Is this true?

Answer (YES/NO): NO